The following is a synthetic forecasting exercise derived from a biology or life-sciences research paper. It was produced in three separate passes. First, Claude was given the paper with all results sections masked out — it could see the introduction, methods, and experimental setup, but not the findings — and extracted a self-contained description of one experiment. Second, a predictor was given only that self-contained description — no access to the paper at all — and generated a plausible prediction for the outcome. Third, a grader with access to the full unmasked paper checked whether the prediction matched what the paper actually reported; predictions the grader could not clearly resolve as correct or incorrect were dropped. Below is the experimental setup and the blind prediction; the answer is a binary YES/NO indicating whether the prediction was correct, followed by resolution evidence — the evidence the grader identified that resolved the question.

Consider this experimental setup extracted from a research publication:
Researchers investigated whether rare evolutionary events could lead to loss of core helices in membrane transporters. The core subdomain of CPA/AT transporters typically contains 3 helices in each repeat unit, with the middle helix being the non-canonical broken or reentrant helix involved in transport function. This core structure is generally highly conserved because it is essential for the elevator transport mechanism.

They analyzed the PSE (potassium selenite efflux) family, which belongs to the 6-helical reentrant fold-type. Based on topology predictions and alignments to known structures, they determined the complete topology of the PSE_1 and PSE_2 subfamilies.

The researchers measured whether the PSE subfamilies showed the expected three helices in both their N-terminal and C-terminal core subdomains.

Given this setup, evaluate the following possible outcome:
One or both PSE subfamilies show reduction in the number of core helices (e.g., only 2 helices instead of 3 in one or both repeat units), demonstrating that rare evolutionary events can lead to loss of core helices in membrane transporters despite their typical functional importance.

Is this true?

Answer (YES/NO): YES